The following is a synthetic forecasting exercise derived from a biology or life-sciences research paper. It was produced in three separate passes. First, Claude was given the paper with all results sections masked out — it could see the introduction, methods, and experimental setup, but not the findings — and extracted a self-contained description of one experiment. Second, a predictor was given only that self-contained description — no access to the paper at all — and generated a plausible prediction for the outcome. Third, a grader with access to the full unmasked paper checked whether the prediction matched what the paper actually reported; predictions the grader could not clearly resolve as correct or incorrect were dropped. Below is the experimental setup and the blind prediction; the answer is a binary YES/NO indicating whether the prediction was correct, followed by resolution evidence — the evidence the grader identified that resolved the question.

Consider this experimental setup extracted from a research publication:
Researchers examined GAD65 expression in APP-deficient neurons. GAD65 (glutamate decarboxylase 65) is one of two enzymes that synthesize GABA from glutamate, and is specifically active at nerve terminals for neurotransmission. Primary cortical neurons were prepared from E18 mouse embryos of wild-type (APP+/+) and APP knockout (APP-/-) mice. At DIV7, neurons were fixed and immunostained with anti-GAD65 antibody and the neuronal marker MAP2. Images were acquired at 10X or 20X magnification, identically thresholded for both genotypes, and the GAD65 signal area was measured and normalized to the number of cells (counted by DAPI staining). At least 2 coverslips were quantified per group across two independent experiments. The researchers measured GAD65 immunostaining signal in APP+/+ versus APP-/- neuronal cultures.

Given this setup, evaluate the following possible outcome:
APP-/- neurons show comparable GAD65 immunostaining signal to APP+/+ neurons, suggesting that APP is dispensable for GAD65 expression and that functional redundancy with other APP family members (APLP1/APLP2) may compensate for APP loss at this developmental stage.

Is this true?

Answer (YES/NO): NO